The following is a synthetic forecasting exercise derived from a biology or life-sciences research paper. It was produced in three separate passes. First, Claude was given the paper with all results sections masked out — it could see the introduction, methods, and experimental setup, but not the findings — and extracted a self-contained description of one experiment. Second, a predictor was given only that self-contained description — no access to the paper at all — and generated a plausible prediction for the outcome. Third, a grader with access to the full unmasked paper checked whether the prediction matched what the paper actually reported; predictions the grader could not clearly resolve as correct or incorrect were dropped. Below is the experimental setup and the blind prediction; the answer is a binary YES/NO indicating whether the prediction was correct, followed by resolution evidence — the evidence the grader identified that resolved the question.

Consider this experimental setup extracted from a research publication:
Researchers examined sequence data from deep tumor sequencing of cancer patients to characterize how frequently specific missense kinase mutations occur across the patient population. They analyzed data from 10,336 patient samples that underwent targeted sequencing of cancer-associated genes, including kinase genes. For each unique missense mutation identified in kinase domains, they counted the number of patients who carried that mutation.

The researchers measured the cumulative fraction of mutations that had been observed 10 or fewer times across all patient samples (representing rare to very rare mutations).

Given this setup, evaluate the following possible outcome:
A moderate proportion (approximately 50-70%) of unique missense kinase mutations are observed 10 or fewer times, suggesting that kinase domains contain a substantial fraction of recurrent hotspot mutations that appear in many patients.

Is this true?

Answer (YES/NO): NO